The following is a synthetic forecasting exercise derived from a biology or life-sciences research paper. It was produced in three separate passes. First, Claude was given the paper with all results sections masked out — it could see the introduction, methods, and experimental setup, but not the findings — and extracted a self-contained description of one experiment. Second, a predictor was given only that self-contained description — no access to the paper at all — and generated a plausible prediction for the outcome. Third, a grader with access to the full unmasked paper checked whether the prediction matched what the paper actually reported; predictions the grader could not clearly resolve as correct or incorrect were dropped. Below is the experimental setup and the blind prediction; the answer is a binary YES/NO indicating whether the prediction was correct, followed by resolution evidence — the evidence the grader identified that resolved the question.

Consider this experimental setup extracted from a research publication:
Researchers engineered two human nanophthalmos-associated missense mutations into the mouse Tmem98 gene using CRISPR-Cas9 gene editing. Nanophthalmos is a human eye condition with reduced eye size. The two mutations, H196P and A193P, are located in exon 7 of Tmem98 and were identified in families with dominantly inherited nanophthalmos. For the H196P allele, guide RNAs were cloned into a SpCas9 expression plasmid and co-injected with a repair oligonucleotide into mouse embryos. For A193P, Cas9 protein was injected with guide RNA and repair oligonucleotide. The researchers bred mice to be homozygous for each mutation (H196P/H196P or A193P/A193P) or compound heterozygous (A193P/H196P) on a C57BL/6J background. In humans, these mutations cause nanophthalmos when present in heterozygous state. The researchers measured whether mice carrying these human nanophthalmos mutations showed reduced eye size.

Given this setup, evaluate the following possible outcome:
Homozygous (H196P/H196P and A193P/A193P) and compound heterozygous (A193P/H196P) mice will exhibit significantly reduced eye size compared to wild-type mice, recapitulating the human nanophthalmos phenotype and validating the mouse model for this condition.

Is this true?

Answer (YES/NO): NO